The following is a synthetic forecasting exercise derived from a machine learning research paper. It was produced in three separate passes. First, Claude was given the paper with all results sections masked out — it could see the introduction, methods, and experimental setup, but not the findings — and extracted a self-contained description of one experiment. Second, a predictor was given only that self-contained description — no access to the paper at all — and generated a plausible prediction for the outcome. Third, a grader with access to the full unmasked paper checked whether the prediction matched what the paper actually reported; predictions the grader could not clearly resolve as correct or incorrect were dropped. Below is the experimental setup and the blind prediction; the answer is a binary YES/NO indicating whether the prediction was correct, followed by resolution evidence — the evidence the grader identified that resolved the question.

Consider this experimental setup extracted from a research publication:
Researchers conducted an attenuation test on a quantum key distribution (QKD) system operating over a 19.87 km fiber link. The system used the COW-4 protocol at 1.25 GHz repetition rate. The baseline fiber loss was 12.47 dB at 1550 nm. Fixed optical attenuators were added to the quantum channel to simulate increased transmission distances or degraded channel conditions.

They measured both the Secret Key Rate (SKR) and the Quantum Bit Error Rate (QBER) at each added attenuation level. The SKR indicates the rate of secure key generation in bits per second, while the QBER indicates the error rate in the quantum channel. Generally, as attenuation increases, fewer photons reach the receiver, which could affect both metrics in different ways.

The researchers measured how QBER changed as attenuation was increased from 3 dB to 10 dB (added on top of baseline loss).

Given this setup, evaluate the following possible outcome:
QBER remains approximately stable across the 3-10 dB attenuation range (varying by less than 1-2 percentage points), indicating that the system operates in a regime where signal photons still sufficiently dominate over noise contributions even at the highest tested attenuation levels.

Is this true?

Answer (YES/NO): YES